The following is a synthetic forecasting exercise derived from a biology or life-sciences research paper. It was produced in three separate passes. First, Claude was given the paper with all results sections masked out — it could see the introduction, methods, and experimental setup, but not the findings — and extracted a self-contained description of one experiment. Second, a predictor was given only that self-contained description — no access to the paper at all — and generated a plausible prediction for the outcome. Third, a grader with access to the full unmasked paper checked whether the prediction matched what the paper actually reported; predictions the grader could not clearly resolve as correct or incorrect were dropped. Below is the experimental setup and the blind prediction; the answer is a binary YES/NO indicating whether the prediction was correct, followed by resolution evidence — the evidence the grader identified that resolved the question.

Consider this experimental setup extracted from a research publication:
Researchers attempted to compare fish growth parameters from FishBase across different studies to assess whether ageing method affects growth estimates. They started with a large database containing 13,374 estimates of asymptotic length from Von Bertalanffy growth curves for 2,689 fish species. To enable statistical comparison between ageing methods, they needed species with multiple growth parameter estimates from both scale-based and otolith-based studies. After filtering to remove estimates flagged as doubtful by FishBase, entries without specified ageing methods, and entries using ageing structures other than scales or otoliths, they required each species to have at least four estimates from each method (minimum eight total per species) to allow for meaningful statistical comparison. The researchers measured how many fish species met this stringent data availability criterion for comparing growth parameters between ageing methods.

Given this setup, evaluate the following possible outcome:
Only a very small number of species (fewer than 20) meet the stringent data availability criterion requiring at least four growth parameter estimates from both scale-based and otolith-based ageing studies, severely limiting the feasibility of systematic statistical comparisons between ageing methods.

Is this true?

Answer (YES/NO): YES